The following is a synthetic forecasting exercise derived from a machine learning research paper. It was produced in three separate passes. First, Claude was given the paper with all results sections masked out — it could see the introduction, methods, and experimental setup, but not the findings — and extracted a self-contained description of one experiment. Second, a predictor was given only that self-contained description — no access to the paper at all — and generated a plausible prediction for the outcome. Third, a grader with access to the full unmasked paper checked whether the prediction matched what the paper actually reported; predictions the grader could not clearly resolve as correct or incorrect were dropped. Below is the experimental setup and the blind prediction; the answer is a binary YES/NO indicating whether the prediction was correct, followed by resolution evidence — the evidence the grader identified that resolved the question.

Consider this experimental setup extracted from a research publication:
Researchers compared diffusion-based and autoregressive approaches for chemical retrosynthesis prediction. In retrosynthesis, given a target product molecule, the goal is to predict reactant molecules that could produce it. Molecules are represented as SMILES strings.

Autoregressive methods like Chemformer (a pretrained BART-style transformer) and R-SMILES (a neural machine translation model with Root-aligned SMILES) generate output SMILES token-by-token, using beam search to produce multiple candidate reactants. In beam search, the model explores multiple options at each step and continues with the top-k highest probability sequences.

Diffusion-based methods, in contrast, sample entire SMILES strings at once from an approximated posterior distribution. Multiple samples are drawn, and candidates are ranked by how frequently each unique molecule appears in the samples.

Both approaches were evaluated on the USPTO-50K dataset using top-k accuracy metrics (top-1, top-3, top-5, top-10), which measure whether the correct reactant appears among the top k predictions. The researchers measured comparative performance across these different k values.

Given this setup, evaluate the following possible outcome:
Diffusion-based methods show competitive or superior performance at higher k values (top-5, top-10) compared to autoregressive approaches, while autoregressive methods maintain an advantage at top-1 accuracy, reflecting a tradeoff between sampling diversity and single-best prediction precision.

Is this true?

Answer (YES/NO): NO